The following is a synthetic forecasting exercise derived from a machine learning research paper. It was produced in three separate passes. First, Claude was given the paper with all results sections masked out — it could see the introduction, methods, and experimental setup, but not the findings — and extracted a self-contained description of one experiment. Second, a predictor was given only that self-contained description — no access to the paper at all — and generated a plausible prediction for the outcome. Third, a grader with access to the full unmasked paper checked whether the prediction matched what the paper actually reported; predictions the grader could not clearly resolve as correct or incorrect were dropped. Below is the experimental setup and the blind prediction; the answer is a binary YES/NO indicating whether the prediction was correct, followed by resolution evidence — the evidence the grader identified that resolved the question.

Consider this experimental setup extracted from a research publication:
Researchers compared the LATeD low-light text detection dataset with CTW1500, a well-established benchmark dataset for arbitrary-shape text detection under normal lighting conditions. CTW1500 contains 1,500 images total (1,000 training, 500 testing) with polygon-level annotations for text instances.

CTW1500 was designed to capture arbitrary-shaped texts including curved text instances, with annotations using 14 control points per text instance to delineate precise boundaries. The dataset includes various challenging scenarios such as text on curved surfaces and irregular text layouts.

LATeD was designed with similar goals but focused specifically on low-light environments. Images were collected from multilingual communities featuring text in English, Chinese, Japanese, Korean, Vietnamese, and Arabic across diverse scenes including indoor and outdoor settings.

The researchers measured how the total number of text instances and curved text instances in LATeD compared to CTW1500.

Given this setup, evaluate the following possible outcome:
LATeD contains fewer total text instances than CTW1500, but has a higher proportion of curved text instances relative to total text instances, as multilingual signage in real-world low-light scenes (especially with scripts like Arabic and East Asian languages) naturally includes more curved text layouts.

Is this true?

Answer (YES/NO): NO